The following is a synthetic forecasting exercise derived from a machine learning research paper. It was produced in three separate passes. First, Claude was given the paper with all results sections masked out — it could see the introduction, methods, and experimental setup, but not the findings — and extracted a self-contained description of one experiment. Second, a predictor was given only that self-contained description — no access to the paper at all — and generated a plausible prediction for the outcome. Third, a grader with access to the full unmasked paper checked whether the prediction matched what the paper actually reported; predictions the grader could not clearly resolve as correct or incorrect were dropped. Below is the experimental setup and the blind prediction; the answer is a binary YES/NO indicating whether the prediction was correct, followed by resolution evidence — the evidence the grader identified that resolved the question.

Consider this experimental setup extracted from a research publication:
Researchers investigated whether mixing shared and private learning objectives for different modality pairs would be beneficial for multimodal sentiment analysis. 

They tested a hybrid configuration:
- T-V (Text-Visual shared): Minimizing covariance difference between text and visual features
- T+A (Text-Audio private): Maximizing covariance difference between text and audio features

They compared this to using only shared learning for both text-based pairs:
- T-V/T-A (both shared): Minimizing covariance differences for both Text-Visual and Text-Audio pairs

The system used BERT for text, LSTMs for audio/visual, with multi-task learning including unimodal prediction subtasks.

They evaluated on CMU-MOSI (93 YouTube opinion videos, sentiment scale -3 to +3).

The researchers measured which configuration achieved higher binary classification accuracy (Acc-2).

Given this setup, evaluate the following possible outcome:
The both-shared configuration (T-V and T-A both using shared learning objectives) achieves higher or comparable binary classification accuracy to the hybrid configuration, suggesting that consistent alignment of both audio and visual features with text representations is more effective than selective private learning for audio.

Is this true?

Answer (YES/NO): YES